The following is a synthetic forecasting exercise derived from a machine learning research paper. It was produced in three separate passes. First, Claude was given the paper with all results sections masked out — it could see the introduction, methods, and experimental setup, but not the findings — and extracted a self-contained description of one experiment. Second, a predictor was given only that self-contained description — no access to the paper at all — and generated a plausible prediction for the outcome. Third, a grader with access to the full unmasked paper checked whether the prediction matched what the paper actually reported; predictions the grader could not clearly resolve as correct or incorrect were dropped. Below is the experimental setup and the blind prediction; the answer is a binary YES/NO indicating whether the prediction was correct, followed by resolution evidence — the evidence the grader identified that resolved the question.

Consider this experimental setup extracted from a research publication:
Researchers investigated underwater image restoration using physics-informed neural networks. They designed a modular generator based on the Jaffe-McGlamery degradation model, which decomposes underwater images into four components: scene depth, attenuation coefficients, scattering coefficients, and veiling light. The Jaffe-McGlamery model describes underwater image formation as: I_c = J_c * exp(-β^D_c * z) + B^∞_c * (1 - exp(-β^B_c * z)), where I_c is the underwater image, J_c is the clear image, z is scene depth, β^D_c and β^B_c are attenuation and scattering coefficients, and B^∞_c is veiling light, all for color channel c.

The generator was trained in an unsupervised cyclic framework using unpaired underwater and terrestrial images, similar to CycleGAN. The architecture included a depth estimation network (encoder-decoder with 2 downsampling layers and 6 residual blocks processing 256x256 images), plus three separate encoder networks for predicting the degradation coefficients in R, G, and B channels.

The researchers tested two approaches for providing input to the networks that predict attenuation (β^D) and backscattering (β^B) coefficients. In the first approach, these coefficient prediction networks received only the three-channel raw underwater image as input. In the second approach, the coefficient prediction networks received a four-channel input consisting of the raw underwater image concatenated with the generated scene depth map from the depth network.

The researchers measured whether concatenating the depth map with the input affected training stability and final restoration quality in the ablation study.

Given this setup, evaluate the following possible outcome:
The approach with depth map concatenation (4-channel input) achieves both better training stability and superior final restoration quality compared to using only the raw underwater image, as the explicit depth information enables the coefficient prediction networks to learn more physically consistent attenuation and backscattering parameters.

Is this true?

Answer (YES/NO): YES